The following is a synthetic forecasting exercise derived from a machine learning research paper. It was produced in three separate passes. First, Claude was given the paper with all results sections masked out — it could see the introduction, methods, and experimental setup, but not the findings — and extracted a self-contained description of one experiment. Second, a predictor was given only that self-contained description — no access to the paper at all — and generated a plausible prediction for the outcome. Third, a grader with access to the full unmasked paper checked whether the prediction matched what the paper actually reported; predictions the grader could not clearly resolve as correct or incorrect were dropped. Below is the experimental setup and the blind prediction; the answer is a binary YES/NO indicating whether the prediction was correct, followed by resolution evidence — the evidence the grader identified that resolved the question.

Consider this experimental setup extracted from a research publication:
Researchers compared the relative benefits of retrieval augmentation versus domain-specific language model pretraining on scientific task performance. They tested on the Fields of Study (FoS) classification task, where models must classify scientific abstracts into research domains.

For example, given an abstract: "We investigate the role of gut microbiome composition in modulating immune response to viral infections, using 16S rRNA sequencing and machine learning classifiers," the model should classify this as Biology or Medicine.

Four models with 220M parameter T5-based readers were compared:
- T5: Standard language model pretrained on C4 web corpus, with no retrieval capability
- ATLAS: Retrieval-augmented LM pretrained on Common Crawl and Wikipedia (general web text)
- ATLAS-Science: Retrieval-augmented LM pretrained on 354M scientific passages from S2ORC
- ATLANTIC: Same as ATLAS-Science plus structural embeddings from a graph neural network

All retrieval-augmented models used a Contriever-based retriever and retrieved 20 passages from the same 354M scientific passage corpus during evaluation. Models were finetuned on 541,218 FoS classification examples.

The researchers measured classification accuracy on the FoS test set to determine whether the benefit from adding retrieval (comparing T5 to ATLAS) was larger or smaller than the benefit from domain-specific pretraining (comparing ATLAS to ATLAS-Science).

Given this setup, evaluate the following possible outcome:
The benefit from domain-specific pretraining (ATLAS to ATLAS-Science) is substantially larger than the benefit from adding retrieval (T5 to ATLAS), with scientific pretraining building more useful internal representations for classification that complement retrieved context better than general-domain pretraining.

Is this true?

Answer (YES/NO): NO